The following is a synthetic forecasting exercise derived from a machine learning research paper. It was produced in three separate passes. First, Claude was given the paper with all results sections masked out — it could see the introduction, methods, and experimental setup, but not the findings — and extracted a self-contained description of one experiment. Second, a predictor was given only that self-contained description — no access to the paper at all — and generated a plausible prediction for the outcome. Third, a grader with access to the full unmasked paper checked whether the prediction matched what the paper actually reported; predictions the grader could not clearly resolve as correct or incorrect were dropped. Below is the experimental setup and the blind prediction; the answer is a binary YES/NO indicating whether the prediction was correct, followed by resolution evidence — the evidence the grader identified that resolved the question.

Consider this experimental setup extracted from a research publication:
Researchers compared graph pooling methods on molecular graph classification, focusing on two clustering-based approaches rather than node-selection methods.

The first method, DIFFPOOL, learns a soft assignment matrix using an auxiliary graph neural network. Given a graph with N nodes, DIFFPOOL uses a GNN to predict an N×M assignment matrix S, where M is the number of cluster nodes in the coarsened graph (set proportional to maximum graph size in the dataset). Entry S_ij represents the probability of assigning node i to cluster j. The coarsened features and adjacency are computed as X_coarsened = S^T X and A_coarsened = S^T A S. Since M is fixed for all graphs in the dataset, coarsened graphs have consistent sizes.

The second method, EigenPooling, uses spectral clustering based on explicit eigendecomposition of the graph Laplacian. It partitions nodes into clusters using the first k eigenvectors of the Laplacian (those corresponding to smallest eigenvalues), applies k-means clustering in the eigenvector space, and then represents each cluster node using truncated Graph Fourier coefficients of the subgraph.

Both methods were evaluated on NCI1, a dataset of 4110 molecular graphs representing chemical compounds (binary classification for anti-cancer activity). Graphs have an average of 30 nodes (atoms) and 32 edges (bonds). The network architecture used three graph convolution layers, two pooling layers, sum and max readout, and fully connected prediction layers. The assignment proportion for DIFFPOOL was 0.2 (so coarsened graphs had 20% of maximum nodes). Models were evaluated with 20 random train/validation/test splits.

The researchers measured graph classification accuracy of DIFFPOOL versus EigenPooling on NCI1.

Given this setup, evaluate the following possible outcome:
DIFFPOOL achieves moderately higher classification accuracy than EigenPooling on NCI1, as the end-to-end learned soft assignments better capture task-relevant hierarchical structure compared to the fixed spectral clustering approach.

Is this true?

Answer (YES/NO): NO